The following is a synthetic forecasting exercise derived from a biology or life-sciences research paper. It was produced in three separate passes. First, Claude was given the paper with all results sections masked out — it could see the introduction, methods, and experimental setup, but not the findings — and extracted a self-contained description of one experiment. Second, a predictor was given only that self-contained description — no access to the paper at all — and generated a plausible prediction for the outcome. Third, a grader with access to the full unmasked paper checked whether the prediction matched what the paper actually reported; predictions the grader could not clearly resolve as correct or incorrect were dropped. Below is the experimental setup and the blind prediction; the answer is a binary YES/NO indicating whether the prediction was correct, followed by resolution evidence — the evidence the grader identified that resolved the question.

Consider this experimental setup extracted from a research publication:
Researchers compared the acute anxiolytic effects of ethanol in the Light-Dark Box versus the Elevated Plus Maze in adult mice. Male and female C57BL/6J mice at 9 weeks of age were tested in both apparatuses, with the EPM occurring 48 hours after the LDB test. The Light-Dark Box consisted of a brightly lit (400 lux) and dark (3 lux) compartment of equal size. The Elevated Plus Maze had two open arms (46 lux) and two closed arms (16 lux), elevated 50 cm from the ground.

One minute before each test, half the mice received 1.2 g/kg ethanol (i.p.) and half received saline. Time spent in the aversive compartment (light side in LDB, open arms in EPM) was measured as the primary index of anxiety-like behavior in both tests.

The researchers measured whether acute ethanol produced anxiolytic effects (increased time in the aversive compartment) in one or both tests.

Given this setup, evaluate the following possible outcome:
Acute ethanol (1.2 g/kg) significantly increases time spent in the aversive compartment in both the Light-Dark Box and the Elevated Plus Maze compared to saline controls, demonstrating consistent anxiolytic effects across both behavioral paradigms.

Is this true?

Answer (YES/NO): NO